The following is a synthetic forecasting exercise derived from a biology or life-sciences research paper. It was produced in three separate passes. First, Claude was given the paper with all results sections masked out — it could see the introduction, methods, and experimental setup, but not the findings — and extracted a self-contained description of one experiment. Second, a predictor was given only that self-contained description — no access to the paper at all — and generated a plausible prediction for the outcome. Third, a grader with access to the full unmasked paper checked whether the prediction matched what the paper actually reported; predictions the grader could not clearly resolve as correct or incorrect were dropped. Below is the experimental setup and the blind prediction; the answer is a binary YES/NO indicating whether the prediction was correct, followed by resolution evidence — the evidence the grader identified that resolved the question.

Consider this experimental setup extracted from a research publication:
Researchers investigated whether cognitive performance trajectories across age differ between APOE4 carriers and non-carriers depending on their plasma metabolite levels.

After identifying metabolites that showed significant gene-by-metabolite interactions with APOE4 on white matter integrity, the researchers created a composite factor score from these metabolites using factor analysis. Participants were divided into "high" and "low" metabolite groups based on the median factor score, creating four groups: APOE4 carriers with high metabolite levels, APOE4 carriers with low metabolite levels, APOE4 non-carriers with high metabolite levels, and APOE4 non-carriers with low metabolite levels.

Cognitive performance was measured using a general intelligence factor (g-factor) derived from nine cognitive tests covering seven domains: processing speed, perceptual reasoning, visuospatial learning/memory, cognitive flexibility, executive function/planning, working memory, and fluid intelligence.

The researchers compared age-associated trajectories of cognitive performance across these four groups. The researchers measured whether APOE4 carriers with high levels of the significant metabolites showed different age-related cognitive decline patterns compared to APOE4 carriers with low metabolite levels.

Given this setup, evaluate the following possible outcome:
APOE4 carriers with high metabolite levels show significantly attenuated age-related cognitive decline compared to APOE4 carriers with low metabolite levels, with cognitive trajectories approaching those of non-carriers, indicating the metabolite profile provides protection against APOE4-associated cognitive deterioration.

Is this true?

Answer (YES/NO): NO